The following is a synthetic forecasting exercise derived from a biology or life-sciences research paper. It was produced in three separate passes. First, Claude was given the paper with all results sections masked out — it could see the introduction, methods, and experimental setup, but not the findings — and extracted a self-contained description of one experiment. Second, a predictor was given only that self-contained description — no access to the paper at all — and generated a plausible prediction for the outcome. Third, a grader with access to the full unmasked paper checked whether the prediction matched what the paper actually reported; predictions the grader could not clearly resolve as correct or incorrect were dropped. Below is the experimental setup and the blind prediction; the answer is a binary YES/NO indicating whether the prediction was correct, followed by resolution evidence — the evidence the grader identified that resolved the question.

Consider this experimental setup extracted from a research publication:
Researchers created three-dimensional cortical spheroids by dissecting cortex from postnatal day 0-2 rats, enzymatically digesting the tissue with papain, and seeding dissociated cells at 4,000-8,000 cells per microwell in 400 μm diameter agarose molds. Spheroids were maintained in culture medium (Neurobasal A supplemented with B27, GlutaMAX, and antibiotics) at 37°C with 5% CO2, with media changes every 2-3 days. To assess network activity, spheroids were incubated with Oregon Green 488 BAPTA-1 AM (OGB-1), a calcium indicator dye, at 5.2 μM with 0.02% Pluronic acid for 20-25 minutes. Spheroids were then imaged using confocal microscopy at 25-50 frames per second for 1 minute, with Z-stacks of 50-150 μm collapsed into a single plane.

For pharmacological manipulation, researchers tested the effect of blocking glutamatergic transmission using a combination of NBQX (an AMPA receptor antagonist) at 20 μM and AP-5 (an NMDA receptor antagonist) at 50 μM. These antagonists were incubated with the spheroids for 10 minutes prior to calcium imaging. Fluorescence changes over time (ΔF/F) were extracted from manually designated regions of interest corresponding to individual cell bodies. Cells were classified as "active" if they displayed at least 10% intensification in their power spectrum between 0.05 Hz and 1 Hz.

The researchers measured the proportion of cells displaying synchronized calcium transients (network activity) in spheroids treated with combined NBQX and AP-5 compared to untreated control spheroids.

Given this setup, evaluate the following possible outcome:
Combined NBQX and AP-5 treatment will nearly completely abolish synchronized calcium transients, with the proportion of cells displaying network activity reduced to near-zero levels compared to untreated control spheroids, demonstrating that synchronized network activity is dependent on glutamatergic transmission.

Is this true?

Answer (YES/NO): YES